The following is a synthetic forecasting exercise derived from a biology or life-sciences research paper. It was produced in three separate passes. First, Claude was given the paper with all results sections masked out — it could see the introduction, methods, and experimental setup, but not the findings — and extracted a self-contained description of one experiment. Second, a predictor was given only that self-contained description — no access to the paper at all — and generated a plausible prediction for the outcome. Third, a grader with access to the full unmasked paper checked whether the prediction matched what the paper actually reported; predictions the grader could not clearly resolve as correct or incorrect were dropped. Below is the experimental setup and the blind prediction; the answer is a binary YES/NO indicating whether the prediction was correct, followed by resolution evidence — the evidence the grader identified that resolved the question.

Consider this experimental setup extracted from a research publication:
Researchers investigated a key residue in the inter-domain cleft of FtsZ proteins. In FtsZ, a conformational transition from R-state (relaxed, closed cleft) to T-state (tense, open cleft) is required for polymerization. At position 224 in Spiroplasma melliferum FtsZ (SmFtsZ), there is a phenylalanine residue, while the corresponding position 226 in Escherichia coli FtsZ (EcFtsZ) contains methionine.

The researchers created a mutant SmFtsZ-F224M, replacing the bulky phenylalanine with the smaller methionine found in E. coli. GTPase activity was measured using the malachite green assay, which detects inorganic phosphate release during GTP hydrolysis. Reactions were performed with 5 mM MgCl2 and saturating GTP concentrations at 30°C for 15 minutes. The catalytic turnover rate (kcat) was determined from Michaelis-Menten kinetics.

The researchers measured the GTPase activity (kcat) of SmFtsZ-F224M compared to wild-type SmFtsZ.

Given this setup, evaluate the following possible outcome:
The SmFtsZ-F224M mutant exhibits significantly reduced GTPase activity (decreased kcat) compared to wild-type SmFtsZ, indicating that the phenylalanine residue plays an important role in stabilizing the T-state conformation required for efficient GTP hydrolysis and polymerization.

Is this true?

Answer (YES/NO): NO